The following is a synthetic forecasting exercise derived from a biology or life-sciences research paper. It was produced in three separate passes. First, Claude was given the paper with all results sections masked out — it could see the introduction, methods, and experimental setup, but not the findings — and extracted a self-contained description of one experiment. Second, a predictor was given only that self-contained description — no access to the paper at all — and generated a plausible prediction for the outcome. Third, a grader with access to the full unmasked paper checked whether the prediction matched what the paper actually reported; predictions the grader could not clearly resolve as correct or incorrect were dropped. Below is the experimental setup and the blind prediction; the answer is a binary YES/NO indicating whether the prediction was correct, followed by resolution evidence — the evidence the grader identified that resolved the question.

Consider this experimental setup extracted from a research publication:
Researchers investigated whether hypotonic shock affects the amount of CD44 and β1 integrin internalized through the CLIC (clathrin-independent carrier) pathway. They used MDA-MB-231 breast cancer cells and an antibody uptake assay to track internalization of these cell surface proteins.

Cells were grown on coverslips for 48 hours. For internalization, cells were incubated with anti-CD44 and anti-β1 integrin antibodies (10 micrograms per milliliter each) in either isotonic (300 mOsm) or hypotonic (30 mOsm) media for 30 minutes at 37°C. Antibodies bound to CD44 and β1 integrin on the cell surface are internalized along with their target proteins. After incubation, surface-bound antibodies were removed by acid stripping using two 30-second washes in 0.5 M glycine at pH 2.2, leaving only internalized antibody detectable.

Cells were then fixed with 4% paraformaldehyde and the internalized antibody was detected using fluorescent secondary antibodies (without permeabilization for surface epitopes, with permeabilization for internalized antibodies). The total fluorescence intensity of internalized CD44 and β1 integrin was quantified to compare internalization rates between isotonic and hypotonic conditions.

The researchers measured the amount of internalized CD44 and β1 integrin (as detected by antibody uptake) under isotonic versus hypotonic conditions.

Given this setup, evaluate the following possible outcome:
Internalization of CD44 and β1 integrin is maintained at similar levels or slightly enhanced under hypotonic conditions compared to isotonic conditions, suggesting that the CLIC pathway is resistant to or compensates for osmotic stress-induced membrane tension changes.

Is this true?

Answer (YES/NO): NO